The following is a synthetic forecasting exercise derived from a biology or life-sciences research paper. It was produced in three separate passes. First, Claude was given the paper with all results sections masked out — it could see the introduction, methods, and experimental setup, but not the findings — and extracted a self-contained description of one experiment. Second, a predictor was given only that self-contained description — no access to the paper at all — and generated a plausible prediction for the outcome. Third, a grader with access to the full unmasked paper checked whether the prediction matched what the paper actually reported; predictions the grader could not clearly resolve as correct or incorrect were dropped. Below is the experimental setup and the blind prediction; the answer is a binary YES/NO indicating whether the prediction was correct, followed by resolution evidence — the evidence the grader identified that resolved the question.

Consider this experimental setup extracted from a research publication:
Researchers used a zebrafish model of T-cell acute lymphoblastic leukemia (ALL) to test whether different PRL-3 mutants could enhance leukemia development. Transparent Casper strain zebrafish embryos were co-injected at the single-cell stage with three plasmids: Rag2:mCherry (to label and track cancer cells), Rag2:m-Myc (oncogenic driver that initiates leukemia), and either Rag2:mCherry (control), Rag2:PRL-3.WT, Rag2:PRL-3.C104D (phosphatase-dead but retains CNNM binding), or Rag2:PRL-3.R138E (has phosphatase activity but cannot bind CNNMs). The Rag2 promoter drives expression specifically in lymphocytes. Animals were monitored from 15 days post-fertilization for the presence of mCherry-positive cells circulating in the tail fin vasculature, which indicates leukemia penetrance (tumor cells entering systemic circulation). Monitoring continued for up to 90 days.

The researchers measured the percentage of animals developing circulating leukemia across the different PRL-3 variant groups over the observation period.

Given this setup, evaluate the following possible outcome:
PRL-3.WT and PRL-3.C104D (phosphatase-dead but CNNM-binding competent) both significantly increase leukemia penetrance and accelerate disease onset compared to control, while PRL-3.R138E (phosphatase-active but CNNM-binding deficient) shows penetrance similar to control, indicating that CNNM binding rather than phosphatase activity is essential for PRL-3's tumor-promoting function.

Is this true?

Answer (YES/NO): YES